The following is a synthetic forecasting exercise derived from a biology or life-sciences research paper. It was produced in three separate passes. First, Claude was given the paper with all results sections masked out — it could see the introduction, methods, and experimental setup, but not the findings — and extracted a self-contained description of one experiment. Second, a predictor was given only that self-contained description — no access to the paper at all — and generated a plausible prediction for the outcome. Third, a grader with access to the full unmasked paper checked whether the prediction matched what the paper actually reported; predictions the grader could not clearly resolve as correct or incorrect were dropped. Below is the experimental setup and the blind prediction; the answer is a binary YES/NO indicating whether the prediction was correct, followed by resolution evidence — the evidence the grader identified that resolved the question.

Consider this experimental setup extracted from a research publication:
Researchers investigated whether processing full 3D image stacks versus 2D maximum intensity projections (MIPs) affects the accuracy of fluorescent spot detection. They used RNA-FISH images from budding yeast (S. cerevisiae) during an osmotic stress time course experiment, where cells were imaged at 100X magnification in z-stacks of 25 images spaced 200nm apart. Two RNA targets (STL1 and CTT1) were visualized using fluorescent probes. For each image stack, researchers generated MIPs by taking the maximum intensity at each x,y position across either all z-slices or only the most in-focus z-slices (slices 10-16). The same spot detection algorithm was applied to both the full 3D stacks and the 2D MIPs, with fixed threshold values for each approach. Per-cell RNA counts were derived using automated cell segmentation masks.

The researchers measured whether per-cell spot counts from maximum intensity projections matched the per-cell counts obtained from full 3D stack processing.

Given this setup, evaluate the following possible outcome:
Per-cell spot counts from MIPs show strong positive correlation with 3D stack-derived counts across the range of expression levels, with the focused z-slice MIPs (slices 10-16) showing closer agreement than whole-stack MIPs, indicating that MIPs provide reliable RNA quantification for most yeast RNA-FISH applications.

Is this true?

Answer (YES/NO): NO